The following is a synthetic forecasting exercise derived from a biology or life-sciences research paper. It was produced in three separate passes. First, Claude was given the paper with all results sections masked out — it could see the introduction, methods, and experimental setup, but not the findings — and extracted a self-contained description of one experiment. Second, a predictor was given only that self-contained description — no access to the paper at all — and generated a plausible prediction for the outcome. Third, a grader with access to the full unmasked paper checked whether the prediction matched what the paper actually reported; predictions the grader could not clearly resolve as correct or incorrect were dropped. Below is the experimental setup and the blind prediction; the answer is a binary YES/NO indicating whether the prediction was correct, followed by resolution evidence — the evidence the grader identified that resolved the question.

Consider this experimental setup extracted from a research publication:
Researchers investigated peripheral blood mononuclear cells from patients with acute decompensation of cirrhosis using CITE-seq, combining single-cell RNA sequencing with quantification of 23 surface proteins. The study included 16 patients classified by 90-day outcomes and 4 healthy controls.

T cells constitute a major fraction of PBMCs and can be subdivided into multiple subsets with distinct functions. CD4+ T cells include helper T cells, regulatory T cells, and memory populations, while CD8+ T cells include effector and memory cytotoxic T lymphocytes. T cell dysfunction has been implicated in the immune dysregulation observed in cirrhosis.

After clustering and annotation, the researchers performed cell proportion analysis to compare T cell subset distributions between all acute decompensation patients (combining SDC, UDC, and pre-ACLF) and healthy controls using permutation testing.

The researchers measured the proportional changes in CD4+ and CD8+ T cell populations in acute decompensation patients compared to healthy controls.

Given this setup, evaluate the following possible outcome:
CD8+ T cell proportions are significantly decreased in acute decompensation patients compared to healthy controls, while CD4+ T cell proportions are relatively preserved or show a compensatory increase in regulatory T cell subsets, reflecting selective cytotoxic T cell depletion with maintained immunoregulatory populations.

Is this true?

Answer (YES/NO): YES